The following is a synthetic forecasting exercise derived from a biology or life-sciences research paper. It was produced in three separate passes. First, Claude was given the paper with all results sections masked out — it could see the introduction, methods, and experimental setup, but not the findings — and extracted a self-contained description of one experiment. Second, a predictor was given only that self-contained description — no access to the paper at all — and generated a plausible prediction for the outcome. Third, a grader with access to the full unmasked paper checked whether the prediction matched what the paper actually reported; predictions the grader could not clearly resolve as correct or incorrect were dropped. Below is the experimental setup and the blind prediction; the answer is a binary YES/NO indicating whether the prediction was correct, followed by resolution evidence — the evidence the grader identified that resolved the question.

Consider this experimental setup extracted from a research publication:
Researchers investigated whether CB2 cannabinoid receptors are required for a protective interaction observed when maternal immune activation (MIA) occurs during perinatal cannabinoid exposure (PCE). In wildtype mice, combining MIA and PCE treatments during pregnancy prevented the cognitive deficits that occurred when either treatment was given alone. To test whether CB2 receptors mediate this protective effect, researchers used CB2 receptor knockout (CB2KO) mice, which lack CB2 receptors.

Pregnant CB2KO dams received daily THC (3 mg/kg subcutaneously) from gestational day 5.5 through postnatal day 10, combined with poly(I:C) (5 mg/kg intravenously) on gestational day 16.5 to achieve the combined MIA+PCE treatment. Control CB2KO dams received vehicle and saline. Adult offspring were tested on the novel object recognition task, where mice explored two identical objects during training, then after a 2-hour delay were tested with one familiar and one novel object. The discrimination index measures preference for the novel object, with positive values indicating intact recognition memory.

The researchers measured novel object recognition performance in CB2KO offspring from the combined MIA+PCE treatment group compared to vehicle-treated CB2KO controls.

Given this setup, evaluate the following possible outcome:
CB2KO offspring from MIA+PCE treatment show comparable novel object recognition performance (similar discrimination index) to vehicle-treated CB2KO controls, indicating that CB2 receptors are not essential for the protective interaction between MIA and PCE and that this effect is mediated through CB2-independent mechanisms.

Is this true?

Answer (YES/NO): NO